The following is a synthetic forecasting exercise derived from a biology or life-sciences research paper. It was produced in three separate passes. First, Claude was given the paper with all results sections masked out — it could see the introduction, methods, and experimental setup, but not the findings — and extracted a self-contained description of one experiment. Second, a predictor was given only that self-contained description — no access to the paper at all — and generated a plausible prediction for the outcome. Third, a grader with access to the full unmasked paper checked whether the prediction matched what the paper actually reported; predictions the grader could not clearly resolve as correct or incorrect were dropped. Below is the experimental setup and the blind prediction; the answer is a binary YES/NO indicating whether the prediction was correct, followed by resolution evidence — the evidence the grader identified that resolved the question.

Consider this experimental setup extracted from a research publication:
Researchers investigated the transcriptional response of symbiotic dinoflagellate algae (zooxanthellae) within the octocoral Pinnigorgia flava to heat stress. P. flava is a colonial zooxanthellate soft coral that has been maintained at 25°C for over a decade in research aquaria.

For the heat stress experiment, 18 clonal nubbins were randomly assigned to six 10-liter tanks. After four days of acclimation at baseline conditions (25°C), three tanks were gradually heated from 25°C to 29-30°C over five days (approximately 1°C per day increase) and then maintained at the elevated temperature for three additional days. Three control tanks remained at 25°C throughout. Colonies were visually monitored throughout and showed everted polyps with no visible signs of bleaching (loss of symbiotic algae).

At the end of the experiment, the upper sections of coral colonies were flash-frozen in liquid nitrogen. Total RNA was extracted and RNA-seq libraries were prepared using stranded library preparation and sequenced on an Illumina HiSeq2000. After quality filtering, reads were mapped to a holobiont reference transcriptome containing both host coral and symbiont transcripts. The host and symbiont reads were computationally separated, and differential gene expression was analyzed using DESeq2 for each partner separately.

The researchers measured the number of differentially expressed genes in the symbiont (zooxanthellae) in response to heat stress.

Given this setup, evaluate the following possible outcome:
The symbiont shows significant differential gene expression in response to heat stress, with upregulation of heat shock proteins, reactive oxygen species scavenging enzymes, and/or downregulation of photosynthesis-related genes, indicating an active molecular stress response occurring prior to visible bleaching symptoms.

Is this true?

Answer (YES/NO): NO